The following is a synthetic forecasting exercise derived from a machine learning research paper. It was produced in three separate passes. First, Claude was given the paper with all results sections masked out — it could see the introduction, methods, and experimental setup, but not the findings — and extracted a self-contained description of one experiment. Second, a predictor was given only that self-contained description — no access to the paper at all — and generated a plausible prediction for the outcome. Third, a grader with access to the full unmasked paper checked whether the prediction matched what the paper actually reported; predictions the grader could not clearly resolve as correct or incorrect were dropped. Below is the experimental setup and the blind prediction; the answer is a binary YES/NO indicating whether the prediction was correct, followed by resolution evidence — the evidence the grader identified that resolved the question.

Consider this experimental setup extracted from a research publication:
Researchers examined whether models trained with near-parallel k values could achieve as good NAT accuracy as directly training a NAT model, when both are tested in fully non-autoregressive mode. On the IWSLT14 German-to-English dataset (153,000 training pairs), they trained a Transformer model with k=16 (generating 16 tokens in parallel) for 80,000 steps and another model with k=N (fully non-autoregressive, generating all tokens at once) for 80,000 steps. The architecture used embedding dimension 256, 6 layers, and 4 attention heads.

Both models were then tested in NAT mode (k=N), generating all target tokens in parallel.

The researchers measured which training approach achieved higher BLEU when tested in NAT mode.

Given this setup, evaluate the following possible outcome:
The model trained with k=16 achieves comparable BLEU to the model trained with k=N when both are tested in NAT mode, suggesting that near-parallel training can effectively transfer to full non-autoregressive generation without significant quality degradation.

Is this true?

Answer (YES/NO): NO